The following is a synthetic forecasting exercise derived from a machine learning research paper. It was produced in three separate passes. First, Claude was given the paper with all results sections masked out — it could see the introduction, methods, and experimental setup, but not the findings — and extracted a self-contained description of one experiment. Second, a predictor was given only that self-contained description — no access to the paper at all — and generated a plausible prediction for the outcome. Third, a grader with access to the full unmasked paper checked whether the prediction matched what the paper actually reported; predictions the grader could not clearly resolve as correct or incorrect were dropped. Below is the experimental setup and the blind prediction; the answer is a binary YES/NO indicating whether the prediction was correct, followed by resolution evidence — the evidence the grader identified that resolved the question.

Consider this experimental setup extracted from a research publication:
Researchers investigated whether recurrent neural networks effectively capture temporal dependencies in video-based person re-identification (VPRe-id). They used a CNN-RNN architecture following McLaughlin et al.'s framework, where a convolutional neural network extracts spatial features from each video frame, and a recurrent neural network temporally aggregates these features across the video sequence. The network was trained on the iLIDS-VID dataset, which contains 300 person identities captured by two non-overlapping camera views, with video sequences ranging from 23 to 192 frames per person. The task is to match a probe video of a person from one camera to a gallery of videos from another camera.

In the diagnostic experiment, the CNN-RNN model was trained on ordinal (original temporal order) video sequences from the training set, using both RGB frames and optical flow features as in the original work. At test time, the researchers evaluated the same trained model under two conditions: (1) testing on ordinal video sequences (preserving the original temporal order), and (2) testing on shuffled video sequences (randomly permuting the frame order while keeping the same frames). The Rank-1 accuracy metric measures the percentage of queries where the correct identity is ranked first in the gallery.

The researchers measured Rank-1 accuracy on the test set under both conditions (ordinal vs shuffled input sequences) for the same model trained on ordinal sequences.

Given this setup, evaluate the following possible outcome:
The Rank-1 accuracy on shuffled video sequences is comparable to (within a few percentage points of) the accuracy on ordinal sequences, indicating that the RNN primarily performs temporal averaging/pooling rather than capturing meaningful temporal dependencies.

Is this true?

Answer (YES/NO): YES